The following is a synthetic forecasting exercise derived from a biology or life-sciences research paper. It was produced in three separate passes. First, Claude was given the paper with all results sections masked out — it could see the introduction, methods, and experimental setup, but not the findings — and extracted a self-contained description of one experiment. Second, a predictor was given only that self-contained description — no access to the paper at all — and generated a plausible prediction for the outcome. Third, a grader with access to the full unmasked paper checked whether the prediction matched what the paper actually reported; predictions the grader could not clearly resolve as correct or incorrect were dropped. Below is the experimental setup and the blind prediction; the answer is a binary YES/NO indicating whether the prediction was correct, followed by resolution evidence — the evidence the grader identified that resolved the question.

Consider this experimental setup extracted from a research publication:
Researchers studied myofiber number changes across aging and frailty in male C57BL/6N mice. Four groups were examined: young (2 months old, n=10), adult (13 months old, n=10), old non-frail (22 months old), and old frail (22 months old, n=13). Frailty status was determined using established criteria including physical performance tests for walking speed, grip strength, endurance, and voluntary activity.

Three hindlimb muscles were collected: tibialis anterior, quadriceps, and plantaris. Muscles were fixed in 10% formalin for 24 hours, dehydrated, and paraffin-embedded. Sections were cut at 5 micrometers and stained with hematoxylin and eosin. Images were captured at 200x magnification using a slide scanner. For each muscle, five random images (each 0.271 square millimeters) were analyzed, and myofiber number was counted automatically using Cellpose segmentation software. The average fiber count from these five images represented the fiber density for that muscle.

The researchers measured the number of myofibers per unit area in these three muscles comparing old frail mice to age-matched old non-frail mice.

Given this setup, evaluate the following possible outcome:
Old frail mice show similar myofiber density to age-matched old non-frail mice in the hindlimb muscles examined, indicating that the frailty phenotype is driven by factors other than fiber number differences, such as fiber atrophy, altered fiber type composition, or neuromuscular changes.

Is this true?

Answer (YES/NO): NO